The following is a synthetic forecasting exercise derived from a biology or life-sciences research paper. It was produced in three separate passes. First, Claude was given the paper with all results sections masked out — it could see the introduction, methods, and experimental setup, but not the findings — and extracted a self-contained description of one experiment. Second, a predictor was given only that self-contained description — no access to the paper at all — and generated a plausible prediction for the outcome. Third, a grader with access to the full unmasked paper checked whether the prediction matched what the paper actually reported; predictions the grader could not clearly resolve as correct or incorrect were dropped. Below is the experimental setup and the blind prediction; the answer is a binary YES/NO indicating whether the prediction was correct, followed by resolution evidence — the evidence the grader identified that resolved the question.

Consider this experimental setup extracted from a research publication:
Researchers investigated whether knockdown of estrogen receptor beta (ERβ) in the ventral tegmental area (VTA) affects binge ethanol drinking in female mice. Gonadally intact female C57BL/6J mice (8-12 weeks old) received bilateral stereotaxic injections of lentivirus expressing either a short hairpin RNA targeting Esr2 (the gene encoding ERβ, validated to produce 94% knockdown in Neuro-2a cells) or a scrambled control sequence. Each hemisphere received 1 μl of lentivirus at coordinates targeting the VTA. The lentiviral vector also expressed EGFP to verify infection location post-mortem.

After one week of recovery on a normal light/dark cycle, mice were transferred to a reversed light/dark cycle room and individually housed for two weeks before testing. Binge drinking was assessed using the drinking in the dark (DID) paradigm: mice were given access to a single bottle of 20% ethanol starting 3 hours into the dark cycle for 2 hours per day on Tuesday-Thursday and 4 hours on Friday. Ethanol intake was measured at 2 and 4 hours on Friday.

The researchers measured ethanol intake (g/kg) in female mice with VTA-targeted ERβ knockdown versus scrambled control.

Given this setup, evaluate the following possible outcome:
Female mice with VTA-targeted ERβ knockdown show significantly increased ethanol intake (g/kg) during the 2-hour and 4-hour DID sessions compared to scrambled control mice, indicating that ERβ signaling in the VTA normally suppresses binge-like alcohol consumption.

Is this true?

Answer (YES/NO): NO